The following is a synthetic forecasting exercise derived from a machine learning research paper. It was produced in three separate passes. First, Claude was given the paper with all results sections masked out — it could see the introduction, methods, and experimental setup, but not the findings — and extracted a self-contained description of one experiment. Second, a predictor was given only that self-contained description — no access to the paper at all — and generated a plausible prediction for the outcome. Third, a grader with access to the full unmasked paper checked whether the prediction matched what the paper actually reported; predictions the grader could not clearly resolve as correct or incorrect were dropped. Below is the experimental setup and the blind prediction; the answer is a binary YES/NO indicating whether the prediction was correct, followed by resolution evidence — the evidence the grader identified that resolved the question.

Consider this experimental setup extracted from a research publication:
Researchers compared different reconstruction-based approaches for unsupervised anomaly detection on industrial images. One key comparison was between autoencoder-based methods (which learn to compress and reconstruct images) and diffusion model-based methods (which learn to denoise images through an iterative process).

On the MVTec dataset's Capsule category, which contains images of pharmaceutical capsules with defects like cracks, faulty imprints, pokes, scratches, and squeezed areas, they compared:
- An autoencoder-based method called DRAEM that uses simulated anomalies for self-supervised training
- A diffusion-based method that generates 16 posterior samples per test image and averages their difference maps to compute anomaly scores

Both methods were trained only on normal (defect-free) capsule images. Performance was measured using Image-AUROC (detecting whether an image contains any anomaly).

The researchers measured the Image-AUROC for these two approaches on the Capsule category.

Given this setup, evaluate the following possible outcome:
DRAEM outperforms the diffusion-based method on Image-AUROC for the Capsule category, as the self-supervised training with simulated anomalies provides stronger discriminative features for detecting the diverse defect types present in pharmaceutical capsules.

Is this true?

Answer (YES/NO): YES